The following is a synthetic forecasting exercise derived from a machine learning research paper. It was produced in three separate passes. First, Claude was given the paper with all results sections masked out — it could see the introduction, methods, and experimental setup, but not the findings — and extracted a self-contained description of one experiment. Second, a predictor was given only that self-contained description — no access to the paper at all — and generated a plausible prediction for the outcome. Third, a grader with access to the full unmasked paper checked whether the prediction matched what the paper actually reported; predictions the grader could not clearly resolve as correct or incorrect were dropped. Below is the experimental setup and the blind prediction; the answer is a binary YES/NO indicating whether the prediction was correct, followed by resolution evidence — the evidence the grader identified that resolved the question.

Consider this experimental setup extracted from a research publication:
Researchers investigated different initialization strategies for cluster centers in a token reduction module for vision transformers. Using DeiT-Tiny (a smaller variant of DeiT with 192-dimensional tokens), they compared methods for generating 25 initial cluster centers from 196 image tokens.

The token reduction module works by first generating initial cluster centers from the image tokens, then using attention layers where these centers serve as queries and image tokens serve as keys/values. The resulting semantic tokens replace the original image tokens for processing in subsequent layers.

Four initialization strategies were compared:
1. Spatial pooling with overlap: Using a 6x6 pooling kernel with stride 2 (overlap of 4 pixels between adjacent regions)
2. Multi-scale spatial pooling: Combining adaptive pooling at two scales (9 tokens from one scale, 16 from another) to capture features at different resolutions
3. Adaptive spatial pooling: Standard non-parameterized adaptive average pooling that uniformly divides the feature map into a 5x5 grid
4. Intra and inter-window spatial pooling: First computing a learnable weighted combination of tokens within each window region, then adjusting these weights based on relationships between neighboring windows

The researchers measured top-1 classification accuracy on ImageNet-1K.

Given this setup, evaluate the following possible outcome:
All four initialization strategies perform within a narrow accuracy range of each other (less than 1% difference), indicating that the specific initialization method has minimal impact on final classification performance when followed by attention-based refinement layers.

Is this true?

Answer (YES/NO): NO